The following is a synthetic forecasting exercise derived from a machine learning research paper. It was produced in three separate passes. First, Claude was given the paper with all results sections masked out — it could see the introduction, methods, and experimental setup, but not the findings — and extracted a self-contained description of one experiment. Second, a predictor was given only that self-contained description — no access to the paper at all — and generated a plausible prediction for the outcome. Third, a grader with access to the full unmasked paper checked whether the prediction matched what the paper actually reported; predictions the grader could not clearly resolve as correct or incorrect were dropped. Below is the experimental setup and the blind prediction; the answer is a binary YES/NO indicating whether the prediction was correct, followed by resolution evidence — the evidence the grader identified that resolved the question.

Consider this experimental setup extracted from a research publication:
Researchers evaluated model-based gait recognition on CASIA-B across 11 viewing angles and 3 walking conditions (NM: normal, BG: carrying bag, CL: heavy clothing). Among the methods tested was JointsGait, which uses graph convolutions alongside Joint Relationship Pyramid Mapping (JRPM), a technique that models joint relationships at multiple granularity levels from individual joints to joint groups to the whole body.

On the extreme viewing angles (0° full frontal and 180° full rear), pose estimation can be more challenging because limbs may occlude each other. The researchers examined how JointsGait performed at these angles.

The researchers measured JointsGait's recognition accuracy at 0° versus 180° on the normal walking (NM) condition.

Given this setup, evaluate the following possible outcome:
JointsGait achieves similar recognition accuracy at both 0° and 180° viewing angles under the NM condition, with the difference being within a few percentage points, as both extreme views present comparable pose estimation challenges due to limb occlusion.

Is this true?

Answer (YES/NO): YES